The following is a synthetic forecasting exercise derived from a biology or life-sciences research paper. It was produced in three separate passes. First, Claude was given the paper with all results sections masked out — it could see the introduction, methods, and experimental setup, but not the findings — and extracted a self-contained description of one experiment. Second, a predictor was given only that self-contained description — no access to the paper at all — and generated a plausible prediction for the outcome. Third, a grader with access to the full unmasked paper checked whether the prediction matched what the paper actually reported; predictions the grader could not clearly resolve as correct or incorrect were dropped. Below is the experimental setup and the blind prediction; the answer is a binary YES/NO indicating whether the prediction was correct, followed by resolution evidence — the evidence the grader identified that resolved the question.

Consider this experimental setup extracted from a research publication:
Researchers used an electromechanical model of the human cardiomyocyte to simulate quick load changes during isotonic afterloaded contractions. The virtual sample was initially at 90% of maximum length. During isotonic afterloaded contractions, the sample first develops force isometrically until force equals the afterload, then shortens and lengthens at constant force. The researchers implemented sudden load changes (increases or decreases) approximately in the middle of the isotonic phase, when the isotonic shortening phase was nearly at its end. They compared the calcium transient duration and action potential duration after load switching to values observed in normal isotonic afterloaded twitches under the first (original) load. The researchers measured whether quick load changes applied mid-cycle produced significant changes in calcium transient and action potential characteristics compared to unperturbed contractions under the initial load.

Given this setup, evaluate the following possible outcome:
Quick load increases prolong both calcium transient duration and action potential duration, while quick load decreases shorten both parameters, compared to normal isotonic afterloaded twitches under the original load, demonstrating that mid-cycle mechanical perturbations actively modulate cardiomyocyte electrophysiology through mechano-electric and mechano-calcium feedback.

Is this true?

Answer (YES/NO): NO